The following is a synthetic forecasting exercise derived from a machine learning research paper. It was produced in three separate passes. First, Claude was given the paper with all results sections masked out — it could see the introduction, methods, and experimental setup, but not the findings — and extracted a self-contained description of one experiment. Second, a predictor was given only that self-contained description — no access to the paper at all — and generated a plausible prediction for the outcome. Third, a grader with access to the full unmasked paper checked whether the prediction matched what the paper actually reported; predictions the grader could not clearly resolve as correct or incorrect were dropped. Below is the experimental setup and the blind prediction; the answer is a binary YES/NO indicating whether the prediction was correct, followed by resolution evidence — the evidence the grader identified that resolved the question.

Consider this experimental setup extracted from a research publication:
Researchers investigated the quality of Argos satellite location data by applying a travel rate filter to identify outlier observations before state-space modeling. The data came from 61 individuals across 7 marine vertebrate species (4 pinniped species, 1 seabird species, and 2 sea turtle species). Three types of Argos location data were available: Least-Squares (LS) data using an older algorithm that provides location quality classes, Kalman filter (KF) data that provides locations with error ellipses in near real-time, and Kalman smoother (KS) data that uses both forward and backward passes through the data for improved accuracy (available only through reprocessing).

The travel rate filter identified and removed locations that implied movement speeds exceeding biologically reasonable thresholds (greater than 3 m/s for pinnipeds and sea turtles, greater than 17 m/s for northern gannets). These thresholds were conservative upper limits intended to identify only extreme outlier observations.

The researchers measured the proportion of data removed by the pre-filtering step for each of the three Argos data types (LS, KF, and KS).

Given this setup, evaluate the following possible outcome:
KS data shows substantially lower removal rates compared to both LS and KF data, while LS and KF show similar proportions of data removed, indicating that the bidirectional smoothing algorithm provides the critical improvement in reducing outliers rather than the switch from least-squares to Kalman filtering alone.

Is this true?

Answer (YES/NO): NO